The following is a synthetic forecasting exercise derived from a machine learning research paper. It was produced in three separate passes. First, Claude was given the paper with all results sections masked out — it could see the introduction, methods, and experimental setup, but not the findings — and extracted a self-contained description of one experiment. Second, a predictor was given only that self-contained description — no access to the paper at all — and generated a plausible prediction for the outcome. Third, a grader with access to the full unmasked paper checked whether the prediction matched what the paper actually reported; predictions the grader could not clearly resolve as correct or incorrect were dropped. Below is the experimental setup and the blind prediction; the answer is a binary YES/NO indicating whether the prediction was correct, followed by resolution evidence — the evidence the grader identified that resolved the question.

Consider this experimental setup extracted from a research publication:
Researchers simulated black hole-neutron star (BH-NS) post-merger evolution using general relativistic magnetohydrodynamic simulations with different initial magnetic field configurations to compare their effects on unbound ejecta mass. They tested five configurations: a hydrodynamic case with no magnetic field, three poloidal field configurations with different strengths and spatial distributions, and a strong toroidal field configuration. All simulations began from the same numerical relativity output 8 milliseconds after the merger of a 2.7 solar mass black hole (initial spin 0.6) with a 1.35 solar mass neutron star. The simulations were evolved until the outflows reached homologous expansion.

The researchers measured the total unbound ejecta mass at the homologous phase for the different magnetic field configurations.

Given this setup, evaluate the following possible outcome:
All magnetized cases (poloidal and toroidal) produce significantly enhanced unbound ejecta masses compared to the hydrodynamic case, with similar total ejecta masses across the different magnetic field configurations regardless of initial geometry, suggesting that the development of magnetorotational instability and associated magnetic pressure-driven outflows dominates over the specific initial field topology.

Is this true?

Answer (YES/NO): NO